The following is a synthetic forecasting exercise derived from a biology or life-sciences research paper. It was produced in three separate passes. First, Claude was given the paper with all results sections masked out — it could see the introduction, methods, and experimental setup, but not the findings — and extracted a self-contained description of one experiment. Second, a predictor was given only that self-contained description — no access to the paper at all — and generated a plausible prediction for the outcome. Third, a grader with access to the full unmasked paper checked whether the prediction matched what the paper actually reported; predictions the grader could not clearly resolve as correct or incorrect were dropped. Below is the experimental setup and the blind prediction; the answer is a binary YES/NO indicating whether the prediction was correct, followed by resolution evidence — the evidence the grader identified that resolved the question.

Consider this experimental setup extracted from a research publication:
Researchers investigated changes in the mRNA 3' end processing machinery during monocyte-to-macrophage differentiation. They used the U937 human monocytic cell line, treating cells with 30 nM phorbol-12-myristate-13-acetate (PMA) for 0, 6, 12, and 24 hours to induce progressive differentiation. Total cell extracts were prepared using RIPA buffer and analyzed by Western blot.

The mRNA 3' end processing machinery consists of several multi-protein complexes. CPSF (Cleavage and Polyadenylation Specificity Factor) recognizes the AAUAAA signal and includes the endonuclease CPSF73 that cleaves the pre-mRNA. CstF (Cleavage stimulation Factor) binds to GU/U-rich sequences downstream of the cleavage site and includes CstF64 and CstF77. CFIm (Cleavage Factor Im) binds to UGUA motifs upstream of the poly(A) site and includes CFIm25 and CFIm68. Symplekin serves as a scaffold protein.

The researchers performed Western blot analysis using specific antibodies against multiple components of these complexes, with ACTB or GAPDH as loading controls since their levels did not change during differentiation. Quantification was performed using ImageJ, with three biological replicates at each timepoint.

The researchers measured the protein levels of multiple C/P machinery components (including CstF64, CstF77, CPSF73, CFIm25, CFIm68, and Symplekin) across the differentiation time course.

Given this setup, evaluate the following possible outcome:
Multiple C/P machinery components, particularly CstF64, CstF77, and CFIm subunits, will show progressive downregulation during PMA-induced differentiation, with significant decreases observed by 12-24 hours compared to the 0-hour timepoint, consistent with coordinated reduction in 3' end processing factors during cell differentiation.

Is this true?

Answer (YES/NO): NO